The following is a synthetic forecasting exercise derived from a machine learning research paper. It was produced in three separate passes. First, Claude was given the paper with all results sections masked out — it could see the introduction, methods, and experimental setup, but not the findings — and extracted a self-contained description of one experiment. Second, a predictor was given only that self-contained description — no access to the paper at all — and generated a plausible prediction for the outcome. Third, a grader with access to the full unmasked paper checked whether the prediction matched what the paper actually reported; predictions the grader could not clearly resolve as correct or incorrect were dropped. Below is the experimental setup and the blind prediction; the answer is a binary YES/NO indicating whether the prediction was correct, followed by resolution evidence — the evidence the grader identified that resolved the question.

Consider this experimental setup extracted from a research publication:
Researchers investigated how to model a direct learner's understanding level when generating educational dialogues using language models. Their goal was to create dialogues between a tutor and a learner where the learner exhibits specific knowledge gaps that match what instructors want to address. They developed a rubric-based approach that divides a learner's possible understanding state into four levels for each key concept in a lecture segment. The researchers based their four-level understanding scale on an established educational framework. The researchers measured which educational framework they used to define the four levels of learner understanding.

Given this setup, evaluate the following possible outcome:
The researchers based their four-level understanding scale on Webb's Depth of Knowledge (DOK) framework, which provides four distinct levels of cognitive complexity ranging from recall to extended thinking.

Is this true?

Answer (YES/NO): NO